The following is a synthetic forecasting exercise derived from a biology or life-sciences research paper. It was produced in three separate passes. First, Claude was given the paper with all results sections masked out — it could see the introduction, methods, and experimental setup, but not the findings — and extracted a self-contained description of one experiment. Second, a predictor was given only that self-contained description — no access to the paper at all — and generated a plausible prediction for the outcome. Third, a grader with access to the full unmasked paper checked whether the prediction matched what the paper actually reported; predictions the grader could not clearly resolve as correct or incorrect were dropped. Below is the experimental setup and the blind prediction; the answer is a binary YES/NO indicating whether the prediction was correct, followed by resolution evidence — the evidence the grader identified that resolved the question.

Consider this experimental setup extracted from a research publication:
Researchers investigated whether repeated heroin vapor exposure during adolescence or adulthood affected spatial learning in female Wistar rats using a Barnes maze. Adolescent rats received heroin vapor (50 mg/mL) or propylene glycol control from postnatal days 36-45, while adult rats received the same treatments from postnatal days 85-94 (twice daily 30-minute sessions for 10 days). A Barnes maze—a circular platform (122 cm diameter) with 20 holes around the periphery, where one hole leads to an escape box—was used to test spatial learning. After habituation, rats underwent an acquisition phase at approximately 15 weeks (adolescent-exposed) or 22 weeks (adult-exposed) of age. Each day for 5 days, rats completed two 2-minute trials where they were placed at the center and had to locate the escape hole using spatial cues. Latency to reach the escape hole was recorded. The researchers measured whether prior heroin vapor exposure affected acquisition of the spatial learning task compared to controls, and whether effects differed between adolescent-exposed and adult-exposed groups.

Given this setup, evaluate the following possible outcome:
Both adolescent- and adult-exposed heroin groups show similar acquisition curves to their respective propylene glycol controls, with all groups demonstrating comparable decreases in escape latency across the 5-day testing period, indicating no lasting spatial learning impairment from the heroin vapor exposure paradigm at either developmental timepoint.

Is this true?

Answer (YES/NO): YES